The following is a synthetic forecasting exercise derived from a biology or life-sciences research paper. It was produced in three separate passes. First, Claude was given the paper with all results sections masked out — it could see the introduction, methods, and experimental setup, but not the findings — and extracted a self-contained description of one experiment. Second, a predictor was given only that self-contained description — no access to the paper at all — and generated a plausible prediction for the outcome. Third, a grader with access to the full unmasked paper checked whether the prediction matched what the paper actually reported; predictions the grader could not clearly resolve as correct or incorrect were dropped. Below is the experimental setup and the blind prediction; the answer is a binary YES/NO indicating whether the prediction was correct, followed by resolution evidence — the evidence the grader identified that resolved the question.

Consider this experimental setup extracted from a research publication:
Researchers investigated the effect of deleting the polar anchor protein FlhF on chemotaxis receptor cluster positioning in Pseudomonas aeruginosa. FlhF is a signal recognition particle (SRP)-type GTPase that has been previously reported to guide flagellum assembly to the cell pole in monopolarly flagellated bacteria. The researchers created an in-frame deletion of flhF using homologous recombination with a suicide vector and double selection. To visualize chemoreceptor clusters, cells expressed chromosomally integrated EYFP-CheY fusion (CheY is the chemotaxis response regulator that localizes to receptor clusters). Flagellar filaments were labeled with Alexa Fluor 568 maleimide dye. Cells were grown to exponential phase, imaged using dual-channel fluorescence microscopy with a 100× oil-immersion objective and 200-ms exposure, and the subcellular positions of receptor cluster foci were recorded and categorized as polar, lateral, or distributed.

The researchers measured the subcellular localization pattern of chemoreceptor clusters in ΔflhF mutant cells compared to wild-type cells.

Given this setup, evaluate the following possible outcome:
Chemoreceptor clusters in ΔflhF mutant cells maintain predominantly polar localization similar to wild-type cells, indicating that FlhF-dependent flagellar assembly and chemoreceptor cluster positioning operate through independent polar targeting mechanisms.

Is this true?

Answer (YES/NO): NO